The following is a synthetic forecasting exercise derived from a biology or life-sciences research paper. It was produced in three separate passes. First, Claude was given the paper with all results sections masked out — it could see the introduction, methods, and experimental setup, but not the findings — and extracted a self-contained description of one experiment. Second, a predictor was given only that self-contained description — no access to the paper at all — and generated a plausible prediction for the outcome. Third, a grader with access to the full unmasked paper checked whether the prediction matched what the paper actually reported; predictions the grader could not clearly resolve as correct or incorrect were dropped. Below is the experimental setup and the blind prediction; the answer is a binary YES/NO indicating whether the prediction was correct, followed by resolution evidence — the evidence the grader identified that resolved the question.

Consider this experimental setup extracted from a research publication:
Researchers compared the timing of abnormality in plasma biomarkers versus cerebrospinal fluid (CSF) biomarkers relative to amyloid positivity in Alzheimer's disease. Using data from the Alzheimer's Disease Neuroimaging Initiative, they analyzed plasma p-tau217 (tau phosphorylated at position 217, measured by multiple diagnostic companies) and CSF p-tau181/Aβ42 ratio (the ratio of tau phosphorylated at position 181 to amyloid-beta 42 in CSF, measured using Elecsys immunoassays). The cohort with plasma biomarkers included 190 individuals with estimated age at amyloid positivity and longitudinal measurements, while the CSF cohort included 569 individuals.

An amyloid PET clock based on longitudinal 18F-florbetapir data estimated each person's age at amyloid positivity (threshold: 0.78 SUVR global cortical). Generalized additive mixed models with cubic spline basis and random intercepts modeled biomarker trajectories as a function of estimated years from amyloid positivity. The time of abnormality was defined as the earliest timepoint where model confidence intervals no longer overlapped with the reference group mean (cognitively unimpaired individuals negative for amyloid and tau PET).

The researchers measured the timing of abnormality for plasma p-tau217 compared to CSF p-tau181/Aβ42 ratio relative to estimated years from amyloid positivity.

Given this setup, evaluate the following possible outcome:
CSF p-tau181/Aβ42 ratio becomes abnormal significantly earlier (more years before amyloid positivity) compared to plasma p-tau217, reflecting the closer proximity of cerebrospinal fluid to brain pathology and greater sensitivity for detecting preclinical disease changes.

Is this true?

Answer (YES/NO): NO